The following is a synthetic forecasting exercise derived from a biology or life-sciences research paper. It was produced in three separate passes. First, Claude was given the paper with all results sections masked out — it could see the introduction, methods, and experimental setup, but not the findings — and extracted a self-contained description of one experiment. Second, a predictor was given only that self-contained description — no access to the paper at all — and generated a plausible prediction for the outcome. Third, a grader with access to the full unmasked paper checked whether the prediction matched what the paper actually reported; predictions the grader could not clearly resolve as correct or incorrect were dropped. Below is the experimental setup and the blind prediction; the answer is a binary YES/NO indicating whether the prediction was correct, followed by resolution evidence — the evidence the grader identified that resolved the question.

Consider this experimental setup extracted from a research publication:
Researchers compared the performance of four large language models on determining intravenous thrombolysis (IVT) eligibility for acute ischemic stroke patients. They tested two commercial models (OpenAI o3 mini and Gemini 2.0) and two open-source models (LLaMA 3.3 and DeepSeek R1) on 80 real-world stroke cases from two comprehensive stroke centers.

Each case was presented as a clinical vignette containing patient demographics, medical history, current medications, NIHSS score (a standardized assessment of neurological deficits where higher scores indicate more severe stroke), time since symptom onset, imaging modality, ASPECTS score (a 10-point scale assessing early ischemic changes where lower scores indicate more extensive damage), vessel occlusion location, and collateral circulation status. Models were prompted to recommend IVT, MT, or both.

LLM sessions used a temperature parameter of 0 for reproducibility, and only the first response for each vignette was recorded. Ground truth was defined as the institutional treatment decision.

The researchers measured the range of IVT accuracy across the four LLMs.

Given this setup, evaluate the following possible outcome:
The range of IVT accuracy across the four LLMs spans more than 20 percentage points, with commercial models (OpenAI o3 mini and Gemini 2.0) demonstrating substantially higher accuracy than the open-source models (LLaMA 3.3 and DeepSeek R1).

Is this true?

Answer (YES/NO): NO